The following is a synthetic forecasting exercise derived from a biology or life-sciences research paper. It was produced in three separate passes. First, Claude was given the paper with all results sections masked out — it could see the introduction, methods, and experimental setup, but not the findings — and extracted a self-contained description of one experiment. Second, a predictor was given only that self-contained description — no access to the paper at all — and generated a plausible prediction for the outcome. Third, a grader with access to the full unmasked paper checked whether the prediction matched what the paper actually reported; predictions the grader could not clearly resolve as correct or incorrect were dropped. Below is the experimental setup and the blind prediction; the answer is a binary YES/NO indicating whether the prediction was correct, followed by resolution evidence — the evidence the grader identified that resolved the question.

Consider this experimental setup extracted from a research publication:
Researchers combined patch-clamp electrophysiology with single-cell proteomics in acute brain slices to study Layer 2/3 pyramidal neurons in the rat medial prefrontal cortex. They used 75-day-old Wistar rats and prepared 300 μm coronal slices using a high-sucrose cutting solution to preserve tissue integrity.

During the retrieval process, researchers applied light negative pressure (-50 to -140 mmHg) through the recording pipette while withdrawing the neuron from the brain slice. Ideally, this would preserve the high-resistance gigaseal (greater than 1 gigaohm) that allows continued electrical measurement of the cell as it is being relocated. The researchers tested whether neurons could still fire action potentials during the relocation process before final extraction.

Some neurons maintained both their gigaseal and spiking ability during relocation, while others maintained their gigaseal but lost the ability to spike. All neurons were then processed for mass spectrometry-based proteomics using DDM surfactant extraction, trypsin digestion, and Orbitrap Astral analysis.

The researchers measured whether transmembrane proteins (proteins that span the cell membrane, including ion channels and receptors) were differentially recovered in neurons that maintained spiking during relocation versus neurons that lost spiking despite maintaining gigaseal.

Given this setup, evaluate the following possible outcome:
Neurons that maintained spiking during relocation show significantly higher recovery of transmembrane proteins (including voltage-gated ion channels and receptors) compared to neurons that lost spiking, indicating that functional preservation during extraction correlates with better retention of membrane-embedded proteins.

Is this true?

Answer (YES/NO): YES